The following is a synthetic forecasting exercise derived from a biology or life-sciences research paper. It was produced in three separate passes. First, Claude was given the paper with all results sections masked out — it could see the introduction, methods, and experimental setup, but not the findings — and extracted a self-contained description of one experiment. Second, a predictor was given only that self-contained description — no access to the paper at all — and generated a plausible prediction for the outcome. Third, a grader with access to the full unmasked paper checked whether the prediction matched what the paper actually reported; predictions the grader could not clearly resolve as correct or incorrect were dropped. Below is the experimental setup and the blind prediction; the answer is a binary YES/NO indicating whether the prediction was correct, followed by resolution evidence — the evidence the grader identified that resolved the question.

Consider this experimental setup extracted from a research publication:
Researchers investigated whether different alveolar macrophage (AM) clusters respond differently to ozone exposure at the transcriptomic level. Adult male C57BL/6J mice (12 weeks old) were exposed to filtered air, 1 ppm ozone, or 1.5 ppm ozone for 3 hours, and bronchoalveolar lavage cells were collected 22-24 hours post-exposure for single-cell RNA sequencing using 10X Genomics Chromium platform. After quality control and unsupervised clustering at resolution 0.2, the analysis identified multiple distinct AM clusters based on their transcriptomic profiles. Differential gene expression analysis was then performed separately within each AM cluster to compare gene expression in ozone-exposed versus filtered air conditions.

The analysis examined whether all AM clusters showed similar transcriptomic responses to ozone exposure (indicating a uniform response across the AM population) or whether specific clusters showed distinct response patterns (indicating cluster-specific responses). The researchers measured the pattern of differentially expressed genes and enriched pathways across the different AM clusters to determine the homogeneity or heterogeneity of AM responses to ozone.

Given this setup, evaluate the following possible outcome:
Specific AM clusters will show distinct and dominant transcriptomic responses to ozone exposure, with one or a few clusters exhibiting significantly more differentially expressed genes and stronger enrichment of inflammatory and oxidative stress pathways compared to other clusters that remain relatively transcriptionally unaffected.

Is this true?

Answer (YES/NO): NO